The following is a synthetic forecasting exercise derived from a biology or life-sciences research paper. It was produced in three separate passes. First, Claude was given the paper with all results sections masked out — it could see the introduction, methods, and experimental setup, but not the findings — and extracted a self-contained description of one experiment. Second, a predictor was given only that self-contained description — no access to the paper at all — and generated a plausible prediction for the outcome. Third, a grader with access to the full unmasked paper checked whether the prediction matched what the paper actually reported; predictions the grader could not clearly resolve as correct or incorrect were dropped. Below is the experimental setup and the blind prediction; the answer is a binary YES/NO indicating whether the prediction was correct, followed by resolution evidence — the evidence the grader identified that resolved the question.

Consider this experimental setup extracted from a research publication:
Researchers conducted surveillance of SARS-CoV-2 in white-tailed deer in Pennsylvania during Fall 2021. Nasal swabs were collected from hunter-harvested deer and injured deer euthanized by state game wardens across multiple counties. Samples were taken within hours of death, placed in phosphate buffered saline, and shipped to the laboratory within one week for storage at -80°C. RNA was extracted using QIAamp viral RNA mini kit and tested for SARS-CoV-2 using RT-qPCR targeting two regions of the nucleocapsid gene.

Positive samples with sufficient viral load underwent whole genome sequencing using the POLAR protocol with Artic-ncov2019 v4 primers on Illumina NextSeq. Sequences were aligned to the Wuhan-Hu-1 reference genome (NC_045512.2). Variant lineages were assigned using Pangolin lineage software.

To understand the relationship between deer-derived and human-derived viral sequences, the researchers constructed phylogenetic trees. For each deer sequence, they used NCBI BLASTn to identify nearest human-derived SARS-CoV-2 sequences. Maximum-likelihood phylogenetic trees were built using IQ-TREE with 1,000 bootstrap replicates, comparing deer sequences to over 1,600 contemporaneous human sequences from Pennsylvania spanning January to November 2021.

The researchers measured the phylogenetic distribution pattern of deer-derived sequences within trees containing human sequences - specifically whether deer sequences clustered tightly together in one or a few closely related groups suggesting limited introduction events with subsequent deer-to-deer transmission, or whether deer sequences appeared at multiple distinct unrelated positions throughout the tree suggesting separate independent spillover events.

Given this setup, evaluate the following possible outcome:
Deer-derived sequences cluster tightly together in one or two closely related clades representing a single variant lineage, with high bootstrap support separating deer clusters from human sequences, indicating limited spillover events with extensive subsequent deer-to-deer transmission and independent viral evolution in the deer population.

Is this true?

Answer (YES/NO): NO